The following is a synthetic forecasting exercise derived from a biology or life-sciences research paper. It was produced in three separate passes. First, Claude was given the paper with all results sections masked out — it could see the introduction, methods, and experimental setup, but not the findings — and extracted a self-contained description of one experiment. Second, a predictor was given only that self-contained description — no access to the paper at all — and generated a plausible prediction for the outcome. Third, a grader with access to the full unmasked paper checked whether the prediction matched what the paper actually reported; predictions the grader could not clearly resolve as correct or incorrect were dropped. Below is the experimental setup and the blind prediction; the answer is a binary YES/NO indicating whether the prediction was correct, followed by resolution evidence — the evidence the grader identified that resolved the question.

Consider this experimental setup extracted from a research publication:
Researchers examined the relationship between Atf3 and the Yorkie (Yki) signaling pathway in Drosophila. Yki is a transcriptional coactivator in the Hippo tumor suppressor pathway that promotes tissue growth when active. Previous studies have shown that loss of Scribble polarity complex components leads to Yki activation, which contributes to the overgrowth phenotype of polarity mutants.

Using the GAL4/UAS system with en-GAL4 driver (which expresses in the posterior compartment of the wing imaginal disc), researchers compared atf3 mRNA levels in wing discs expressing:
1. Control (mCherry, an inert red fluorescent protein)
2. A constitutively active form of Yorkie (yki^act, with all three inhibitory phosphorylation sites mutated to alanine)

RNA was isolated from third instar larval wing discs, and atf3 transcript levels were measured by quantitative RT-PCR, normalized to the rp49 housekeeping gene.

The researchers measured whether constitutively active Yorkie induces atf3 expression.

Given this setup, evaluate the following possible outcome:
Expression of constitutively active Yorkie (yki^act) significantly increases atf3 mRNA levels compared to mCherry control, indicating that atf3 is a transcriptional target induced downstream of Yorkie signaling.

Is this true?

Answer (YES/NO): NO